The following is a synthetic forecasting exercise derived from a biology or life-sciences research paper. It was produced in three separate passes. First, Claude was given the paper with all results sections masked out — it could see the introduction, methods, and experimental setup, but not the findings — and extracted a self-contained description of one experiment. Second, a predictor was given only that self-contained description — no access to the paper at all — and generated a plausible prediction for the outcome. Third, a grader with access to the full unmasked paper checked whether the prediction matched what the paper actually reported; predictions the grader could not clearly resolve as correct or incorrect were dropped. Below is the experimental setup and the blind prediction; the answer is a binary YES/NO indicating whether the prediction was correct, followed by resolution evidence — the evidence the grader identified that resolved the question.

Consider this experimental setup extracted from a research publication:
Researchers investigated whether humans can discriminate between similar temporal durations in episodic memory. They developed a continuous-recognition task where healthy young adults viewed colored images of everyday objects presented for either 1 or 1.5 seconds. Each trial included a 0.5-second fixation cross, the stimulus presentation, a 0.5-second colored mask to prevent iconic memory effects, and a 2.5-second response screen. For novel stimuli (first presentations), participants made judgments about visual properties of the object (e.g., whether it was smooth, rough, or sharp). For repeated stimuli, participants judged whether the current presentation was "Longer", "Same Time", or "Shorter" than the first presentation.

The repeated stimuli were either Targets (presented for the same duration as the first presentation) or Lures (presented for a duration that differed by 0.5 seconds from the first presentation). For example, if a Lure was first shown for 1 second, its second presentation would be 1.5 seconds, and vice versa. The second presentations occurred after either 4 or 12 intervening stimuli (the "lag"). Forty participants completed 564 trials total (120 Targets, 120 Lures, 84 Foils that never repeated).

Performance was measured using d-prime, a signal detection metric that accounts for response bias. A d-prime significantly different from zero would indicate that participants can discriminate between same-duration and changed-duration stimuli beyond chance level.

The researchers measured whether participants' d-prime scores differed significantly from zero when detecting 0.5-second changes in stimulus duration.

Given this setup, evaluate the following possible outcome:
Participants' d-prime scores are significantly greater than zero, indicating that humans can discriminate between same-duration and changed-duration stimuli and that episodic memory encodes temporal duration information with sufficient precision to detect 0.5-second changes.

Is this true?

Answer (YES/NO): YES